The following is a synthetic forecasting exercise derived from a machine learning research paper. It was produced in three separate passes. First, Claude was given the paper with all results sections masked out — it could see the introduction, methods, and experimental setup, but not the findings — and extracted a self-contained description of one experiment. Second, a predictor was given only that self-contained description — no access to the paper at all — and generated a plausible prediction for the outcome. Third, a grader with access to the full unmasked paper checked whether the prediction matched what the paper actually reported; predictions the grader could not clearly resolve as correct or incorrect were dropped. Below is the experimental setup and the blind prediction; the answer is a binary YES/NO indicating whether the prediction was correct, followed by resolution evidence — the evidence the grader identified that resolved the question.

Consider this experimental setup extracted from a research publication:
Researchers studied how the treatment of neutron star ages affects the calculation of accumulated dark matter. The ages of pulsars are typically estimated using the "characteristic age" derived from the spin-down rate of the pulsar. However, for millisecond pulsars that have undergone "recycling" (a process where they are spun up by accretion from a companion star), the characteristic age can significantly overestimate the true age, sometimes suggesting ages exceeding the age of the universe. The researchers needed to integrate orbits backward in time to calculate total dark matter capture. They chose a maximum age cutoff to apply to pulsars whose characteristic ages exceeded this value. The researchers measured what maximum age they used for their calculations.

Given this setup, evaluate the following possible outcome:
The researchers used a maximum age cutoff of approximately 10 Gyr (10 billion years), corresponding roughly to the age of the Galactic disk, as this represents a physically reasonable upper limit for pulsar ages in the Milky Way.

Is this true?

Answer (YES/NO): YES